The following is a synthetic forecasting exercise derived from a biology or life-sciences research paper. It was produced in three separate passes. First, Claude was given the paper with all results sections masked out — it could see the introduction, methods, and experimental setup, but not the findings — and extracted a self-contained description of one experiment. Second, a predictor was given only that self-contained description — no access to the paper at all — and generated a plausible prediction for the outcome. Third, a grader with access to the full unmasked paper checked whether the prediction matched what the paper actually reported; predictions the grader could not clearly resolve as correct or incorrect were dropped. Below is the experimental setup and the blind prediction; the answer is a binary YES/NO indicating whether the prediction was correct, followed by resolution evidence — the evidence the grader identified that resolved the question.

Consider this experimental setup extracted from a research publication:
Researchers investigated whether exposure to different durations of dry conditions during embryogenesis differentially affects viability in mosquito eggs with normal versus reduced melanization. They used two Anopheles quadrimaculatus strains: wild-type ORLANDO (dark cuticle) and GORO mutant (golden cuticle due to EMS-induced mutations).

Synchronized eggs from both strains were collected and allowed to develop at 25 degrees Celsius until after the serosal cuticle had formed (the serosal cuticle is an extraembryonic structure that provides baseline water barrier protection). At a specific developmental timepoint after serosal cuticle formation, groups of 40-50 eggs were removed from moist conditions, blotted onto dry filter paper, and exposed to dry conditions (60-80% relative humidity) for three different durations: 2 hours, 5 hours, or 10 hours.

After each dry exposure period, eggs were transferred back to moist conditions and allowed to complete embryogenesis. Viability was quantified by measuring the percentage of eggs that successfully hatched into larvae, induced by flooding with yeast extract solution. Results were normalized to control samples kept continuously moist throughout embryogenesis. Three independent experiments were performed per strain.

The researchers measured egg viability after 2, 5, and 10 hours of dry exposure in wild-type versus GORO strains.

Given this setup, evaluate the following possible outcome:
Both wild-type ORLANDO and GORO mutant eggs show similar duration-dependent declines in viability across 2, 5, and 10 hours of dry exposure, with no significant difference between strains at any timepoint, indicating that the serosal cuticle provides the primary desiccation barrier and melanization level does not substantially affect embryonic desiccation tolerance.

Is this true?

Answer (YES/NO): NO